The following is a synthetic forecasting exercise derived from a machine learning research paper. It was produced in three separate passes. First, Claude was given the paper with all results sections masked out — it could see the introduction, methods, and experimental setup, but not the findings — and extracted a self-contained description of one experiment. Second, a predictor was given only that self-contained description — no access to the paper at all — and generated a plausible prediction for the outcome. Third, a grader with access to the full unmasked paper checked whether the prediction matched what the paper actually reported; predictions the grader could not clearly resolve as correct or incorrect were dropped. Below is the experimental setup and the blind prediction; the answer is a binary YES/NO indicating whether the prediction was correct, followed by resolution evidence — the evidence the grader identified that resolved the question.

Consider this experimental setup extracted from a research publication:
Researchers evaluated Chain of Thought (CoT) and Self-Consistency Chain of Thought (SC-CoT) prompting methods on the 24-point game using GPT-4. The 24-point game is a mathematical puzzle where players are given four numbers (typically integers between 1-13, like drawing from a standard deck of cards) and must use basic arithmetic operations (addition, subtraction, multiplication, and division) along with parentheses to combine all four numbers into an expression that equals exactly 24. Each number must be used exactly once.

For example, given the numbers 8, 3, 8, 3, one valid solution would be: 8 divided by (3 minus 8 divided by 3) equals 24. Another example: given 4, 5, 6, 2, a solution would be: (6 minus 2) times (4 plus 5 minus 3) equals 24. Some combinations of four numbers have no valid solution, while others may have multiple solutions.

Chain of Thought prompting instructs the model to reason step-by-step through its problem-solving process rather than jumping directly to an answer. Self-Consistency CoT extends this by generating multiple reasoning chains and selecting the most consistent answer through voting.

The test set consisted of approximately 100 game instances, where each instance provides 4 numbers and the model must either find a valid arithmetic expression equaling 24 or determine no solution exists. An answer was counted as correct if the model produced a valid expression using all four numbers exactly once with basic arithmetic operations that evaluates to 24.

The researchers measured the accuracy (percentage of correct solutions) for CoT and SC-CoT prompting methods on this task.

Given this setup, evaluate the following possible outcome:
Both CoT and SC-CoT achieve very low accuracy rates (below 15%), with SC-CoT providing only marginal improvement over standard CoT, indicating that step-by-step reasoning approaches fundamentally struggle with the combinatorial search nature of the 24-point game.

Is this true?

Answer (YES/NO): NO